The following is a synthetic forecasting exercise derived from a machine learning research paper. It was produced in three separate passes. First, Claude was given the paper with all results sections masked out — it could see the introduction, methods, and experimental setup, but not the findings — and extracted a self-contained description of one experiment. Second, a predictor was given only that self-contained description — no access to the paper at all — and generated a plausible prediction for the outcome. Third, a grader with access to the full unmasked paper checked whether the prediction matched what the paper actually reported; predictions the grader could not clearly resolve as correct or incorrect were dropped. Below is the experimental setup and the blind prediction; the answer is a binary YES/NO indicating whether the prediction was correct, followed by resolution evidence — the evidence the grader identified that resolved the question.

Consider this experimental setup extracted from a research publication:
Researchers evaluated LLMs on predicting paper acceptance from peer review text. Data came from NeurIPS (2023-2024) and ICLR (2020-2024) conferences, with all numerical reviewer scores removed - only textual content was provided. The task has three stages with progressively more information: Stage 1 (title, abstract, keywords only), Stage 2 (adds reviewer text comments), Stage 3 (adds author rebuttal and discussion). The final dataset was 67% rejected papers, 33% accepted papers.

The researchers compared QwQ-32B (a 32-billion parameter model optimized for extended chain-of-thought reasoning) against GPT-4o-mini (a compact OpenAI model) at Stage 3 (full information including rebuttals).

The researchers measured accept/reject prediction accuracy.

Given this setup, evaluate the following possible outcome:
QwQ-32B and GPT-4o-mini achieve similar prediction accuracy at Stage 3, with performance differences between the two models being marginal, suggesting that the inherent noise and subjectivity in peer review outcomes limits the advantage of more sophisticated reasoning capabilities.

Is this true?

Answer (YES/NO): NO